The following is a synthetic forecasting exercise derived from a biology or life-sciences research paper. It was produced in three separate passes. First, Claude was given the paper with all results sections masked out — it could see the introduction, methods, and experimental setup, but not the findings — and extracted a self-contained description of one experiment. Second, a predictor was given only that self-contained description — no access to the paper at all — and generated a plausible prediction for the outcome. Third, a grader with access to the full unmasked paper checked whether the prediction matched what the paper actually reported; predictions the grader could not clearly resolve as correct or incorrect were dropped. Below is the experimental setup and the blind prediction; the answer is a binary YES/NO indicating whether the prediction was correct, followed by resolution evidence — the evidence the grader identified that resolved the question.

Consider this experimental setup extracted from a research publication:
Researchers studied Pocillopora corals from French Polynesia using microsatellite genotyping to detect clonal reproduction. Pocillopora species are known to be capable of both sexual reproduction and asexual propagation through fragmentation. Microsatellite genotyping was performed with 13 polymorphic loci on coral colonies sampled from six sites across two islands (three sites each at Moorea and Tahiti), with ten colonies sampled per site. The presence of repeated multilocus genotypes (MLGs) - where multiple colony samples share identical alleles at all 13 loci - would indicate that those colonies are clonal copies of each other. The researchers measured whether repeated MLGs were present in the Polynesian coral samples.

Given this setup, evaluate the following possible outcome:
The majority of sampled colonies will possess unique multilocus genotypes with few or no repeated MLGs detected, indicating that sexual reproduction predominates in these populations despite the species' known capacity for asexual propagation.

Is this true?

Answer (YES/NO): YES